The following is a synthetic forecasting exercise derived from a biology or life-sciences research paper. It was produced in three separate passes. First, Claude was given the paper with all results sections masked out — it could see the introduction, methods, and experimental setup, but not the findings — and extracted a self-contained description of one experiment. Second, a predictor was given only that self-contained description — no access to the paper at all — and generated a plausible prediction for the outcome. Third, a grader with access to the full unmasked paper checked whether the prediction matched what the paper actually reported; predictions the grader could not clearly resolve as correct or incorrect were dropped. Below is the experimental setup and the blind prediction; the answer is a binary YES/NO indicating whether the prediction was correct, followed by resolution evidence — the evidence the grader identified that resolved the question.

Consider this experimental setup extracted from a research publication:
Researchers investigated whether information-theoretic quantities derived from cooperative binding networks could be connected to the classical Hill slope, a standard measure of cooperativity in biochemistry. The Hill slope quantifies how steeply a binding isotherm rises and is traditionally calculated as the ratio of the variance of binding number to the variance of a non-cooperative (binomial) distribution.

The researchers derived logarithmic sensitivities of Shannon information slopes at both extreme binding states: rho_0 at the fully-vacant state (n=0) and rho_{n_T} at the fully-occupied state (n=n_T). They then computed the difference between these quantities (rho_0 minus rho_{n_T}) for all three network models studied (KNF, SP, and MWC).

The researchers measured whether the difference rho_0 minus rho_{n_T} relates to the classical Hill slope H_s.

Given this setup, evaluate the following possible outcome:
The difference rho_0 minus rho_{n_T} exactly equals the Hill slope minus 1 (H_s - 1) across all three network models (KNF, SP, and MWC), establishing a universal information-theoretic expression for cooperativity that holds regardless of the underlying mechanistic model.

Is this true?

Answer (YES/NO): NO